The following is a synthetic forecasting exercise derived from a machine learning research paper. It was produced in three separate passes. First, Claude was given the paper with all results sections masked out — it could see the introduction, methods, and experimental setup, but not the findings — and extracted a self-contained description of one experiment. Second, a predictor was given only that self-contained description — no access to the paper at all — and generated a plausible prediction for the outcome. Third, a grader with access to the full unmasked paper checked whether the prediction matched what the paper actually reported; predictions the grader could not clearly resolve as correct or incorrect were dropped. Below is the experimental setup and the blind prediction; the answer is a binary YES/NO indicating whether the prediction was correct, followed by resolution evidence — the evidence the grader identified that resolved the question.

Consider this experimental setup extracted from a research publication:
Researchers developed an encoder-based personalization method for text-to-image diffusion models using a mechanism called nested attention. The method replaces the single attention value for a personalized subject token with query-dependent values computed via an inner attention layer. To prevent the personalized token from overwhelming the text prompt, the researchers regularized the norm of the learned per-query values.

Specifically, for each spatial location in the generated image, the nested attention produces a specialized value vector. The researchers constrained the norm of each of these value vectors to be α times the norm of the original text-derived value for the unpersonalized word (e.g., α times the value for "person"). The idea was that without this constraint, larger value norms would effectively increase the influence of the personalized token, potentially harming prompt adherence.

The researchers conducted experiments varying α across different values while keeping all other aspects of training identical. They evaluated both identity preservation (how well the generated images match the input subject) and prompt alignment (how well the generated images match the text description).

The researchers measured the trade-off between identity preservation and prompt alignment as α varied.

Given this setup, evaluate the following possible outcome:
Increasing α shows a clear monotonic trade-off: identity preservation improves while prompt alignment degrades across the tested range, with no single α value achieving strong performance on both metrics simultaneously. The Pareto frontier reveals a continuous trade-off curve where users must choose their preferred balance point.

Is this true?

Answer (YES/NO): NO